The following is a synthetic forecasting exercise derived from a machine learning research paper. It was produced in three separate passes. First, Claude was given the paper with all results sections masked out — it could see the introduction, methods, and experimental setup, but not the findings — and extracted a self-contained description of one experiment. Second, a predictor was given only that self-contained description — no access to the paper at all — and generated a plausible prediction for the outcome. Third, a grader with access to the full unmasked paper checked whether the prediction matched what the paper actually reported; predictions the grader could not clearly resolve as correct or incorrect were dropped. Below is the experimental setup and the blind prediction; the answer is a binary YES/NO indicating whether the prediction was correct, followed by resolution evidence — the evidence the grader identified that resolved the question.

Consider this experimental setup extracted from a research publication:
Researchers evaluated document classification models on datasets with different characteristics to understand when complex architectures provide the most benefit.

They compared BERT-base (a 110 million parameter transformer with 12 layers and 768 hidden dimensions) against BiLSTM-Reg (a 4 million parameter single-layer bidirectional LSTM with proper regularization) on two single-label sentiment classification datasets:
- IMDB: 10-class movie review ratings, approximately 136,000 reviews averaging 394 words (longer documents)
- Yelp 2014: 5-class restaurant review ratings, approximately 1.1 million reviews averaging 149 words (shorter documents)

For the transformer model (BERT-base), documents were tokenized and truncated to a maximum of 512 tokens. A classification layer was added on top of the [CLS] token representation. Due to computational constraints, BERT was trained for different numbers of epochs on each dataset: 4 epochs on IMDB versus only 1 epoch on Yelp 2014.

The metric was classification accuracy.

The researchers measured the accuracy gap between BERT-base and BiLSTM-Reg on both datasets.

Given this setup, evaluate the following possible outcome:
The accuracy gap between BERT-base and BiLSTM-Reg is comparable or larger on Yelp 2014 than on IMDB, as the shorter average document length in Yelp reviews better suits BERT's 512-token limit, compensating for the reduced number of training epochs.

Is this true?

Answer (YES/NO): YES